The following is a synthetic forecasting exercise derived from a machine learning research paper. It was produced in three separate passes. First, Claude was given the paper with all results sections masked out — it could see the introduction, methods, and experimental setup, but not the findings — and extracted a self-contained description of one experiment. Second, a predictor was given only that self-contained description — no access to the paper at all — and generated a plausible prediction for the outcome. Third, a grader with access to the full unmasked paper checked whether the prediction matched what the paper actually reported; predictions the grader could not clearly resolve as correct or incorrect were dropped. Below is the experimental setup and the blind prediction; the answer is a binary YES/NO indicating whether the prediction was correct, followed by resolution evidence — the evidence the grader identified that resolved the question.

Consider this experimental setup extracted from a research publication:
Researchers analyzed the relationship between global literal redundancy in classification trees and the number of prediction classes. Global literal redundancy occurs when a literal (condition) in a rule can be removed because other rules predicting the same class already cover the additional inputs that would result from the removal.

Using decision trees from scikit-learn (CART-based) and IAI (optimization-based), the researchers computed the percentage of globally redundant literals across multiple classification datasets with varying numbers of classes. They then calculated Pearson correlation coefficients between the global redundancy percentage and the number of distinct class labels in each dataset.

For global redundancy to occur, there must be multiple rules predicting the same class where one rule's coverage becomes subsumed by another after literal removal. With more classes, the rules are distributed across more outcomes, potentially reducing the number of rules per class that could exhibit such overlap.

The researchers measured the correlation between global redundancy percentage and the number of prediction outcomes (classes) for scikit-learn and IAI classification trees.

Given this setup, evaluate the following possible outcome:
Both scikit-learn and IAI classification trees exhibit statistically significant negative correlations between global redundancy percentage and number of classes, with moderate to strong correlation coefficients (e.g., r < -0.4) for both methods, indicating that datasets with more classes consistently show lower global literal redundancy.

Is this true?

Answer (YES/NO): NO